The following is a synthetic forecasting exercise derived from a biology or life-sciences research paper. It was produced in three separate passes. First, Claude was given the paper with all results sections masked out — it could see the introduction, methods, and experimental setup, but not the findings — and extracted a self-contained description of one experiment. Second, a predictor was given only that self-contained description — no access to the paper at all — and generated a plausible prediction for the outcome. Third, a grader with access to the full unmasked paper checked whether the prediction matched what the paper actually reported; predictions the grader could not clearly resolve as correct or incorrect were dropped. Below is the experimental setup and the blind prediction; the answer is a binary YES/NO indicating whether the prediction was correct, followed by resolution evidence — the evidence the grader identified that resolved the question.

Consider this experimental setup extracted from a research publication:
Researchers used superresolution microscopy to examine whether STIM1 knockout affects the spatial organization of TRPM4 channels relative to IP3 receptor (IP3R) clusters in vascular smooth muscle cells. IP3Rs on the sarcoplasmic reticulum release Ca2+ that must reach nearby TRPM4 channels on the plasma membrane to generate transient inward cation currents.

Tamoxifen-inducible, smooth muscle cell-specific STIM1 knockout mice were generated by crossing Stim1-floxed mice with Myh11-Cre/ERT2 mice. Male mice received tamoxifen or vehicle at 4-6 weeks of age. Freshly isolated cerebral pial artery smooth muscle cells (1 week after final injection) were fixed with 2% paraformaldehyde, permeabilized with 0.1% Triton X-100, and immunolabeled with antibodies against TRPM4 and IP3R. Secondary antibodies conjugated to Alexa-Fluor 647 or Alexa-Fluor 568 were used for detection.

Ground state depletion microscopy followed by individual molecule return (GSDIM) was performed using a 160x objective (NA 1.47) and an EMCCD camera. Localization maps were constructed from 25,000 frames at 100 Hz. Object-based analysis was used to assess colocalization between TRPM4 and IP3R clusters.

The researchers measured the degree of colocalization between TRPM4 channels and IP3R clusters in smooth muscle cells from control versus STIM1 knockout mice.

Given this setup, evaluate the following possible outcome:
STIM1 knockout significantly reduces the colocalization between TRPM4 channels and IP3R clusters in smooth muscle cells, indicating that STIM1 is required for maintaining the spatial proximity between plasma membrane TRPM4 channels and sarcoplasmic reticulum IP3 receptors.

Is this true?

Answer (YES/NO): NO